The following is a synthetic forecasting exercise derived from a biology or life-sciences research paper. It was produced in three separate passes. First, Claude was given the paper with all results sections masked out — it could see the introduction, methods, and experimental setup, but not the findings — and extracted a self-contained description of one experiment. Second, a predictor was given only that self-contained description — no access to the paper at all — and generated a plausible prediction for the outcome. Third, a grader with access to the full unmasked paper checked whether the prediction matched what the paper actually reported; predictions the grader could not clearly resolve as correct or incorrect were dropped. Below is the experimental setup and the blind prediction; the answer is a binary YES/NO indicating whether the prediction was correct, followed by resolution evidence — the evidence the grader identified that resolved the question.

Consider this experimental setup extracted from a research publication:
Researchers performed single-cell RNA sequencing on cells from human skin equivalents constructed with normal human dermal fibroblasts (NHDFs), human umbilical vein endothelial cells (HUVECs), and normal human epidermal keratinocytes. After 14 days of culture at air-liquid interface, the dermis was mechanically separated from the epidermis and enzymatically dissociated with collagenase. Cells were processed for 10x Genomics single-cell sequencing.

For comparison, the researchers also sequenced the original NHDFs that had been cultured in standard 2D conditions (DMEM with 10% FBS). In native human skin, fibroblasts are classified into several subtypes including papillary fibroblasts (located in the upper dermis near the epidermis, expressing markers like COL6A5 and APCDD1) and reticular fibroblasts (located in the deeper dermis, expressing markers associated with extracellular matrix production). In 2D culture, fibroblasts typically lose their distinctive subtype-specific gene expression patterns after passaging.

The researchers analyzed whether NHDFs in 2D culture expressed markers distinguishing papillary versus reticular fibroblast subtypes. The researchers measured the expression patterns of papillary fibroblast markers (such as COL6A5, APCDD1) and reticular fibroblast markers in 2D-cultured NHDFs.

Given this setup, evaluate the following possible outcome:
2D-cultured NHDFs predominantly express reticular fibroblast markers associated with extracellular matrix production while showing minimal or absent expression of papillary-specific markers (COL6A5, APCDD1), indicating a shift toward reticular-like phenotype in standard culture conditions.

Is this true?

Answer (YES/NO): NO